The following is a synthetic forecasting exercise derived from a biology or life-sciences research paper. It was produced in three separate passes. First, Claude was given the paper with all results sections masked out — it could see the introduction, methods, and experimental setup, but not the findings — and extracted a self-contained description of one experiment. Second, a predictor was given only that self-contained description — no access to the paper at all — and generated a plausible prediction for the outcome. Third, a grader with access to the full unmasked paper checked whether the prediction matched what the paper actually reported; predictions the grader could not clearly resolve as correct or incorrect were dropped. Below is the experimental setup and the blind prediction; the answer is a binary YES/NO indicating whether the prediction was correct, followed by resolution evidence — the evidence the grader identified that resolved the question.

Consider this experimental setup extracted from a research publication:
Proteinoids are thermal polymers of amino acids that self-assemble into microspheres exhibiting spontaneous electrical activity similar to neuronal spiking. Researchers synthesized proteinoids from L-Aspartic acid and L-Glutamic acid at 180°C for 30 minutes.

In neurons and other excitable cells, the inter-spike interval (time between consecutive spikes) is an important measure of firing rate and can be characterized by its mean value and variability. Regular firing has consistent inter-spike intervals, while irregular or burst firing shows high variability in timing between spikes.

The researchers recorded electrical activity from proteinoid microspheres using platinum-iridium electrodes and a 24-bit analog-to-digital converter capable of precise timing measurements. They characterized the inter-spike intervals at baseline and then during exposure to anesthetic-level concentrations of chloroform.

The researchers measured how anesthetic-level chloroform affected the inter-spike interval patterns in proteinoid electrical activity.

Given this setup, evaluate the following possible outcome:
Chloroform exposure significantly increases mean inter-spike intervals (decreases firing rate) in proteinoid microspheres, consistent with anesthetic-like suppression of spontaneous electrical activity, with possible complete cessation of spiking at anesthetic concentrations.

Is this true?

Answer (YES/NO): NO